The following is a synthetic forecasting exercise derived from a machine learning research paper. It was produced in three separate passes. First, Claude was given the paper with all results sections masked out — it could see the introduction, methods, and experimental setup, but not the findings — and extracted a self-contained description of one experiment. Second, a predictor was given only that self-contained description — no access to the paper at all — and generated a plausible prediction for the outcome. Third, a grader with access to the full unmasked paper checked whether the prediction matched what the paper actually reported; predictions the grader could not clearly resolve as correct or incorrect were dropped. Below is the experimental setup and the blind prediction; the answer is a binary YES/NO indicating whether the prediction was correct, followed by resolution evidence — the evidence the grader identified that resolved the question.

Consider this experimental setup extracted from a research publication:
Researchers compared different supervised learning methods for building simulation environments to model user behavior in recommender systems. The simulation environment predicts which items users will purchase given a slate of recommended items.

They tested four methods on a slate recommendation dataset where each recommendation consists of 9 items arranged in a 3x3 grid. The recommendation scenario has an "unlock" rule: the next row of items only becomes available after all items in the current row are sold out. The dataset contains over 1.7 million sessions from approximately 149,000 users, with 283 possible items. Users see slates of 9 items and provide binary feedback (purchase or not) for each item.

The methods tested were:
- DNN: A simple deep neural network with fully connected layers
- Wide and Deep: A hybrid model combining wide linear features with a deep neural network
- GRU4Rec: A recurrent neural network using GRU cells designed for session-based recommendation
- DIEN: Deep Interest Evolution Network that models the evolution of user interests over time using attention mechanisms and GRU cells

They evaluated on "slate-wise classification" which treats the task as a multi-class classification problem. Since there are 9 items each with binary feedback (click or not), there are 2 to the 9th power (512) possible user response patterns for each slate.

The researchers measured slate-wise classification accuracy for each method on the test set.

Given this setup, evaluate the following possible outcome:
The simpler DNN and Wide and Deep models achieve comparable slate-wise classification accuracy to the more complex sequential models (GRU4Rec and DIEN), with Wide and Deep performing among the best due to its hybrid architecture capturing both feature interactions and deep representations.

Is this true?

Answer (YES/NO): NO